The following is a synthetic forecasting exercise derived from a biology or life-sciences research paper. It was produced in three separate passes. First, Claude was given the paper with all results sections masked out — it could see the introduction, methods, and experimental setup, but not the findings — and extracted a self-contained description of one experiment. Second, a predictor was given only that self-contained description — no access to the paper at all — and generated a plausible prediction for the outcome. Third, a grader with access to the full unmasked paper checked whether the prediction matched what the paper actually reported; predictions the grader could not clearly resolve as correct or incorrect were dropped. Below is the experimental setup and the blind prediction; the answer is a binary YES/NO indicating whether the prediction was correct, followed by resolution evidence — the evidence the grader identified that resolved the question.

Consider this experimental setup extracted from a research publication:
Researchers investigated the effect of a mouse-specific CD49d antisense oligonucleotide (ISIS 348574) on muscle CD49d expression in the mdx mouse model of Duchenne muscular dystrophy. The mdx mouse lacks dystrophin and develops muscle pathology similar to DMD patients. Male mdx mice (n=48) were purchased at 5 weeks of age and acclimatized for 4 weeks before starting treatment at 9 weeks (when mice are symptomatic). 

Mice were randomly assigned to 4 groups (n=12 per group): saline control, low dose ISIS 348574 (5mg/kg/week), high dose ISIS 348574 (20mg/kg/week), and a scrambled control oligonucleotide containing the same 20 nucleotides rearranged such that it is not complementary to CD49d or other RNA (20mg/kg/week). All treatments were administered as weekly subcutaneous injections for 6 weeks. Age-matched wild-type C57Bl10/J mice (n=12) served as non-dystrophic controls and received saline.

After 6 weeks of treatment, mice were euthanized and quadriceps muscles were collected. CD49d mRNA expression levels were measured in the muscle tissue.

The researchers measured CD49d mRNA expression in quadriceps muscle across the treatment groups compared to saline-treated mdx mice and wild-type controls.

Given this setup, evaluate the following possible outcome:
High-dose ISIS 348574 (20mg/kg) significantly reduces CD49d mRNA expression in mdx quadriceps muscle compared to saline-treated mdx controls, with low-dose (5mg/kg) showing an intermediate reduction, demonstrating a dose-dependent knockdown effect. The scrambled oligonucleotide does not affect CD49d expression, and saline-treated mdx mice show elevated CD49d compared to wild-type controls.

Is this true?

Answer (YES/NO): NO